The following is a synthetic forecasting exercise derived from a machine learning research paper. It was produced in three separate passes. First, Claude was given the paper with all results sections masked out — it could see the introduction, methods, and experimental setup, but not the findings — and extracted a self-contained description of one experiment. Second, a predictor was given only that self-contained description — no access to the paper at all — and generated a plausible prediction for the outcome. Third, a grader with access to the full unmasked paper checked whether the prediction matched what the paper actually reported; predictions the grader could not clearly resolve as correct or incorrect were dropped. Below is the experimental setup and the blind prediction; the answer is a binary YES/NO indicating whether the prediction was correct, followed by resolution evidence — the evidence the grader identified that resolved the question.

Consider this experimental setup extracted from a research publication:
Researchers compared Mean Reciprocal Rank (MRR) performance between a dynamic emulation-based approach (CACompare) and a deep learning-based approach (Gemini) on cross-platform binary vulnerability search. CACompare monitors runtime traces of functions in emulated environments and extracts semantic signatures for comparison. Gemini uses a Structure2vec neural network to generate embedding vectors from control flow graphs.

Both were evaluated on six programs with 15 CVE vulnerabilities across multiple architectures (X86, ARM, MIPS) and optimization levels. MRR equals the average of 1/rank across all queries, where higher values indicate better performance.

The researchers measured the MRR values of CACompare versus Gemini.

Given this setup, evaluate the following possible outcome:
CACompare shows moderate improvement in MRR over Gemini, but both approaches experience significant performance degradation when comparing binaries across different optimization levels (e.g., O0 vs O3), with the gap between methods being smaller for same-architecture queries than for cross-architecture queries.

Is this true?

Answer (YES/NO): NO